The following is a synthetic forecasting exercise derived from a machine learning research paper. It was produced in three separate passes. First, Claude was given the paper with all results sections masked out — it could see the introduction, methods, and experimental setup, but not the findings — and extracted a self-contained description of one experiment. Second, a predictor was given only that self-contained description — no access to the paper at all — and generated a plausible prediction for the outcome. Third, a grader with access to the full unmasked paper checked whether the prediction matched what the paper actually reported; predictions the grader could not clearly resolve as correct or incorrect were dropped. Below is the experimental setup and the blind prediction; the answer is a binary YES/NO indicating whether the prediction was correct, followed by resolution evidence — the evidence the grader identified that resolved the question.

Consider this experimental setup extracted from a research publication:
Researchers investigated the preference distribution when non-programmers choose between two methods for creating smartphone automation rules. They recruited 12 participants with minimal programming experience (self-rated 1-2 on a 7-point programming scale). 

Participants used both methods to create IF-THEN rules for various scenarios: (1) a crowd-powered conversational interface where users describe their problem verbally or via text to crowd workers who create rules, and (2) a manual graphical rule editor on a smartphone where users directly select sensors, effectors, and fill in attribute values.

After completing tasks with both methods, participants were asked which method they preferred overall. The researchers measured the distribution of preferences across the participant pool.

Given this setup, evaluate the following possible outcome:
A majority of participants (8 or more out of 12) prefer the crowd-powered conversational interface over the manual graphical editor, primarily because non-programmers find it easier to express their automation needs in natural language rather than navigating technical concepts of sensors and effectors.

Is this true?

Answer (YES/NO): NO